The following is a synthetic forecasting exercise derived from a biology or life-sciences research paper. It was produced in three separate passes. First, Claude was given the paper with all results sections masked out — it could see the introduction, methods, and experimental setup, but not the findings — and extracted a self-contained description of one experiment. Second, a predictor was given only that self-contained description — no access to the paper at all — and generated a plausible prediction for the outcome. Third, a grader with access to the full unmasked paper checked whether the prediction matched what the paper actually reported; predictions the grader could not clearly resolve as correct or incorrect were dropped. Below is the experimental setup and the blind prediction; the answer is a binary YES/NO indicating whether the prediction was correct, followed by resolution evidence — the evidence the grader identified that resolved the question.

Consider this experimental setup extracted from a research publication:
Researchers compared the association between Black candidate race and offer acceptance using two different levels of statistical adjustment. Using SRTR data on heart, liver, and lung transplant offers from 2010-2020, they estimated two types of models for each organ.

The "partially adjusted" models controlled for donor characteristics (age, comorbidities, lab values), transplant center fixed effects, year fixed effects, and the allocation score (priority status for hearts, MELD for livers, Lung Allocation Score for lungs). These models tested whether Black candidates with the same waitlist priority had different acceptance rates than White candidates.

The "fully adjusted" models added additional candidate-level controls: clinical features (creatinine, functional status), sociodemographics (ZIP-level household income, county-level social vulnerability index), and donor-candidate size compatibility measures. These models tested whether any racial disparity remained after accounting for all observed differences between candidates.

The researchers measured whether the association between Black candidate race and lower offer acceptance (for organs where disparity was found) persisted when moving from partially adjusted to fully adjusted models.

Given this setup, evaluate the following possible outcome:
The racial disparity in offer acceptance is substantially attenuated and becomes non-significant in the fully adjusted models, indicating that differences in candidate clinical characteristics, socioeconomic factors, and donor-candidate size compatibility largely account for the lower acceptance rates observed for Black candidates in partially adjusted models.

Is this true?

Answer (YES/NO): NO